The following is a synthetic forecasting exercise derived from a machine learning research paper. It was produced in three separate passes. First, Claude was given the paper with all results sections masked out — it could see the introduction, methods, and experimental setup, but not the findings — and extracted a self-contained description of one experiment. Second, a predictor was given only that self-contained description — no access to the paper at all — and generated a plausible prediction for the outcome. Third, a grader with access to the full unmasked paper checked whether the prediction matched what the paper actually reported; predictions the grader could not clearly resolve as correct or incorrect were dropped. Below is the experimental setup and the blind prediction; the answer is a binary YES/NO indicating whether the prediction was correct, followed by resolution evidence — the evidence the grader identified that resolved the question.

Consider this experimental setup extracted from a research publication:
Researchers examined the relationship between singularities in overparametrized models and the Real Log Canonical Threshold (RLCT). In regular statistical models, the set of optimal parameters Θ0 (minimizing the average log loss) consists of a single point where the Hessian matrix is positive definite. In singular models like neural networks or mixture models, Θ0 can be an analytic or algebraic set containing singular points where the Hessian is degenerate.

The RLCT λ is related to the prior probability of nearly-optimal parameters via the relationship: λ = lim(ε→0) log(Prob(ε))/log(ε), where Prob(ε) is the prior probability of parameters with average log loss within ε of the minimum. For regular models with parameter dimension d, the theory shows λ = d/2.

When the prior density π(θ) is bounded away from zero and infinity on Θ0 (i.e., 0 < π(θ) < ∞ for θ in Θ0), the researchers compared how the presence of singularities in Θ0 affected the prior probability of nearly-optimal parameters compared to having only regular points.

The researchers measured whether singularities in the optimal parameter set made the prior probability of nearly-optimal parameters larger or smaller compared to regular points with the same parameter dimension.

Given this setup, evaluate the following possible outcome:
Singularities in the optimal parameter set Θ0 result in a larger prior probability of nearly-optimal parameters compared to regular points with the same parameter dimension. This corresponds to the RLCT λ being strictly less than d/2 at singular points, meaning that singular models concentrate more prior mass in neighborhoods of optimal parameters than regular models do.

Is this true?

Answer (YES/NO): YES